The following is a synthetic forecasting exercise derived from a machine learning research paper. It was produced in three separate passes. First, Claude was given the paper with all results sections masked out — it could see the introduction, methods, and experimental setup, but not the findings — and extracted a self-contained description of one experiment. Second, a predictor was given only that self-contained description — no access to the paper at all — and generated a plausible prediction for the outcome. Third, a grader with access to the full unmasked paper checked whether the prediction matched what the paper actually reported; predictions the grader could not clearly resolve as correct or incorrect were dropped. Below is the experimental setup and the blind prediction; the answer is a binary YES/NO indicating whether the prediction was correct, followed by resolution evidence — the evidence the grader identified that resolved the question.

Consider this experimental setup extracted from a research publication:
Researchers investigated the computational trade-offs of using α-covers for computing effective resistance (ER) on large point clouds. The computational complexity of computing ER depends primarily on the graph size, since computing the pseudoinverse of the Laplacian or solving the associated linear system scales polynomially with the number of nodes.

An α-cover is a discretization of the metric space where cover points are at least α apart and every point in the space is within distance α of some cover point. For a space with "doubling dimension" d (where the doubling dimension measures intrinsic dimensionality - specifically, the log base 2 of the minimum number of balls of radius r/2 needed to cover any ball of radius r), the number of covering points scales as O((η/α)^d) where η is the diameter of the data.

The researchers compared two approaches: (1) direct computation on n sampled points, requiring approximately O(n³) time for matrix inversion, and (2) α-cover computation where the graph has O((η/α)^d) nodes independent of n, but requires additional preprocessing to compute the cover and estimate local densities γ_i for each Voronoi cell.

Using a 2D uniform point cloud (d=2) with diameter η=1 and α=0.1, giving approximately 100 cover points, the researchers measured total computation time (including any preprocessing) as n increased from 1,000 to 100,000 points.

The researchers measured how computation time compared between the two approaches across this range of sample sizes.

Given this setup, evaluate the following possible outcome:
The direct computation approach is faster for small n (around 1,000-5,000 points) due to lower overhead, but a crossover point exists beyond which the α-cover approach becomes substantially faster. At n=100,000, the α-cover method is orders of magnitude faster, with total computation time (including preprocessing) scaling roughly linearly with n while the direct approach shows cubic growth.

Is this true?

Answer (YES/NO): NO